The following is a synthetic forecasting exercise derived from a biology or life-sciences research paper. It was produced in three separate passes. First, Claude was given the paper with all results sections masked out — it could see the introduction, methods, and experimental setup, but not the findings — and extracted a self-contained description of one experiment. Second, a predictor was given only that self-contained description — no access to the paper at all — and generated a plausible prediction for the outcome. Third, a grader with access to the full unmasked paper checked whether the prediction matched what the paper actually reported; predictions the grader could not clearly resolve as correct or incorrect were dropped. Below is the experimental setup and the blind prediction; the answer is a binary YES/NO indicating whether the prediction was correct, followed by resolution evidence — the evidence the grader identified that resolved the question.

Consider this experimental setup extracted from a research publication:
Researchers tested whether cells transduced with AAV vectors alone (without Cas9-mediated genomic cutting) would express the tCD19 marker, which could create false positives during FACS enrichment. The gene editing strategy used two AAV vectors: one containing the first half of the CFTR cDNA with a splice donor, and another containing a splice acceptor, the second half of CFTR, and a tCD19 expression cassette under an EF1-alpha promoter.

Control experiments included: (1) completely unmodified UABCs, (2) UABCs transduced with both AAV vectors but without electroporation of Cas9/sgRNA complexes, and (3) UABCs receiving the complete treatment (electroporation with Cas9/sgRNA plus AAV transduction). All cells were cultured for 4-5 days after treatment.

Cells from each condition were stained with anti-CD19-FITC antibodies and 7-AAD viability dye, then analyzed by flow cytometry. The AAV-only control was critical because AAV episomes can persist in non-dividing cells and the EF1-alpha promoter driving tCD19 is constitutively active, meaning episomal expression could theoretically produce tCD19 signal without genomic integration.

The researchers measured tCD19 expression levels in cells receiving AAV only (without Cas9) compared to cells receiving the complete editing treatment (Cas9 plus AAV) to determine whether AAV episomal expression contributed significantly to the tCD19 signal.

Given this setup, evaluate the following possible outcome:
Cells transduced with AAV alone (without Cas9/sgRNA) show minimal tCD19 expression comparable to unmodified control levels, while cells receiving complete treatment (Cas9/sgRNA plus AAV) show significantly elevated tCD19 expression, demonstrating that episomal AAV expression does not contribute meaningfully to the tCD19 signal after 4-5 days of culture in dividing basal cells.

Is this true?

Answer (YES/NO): YES